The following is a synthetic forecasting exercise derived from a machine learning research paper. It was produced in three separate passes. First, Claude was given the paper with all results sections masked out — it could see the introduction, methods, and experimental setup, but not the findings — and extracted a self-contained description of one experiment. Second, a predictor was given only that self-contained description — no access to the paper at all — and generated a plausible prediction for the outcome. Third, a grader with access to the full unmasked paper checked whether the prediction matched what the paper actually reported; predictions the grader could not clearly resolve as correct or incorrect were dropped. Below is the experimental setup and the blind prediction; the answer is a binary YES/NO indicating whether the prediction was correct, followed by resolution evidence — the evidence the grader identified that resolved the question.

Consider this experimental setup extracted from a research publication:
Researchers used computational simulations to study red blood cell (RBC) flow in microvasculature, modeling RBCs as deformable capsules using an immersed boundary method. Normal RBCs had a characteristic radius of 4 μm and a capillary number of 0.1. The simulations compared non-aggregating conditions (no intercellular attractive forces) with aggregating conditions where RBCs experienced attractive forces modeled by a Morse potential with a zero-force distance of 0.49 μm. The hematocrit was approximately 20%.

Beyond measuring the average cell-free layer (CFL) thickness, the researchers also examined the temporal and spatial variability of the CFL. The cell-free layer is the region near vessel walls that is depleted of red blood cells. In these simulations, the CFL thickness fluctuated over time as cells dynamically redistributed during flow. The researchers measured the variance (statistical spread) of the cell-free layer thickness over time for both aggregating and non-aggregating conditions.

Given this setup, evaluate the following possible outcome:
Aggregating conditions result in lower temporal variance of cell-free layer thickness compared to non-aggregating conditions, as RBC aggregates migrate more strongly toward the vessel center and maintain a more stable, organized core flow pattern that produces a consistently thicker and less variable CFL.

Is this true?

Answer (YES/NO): NO